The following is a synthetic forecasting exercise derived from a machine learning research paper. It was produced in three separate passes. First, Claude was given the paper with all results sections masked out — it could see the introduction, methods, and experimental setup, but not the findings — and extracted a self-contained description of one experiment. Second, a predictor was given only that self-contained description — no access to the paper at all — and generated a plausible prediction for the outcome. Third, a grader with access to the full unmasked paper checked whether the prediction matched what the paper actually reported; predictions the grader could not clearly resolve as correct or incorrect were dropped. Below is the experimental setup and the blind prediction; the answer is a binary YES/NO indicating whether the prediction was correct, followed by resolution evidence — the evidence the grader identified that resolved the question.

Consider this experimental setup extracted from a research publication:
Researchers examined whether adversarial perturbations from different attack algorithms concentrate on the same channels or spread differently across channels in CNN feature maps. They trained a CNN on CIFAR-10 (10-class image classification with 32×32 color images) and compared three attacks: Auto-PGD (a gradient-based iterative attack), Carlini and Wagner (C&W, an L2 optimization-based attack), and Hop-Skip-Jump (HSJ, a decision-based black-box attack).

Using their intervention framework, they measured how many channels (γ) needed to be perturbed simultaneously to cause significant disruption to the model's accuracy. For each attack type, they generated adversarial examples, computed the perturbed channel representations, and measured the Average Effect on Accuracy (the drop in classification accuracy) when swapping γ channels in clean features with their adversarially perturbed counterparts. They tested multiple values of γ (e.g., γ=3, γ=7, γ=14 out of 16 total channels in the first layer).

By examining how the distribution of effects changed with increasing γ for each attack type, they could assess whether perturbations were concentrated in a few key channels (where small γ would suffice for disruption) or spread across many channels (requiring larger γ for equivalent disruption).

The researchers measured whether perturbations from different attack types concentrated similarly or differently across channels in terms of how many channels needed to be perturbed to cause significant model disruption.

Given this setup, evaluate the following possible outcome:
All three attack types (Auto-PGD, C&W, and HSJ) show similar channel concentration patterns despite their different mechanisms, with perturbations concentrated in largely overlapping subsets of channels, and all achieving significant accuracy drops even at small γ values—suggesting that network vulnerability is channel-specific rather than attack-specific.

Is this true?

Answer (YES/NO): NO